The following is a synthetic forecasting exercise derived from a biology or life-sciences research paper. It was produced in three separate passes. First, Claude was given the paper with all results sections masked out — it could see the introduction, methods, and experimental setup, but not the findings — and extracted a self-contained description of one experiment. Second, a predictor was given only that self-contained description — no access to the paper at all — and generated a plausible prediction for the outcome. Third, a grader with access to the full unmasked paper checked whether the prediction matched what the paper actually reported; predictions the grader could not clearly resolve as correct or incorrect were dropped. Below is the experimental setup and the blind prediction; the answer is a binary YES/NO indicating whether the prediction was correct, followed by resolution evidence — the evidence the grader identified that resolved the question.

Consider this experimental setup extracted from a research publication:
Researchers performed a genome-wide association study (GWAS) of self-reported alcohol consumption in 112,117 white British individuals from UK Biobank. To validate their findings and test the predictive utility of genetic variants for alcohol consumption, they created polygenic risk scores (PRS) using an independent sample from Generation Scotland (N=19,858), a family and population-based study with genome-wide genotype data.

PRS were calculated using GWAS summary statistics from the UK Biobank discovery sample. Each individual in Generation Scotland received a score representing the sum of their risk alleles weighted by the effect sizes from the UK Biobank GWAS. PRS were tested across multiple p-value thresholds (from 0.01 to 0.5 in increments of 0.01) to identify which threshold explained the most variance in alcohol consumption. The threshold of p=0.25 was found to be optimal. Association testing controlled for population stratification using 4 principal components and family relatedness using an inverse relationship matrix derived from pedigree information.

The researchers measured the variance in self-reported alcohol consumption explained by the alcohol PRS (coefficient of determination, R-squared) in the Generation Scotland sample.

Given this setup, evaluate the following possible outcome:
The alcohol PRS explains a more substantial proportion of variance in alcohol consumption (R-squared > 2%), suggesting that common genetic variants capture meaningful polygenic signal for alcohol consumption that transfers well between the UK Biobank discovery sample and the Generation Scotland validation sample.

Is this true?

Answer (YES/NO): NO